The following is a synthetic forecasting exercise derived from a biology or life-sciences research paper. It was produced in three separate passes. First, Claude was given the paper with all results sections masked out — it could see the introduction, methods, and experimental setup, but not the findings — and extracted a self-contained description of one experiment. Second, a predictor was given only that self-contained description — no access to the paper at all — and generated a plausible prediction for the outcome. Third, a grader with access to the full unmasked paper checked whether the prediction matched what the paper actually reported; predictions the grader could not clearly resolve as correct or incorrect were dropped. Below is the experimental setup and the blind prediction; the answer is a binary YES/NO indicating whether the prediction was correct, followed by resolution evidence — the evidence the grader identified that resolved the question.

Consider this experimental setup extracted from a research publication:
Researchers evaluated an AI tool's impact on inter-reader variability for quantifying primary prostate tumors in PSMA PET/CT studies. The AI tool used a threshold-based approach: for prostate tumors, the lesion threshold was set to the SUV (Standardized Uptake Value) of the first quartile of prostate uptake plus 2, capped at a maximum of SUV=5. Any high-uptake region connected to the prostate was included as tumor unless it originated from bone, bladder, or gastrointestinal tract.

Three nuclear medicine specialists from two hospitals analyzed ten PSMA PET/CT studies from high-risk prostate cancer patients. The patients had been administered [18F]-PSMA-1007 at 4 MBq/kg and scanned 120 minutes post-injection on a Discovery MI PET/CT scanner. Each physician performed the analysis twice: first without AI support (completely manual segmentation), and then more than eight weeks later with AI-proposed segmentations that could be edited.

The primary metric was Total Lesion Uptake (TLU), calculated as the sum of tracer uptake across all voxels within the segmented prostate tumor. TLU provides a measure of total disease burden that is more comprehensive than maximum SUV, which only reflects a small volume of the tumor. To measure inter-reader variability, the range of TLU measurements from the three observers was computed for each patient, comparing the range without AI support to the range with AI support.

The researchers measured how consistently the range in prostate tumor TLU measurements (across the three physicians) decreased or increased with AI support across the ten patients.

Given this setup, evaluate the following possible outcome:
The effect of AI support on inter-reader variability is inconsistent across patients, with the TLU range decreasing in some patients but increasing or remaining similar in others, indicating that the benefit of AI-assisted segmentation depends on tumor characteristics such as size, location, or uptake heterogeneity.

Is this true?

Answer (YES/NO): NO